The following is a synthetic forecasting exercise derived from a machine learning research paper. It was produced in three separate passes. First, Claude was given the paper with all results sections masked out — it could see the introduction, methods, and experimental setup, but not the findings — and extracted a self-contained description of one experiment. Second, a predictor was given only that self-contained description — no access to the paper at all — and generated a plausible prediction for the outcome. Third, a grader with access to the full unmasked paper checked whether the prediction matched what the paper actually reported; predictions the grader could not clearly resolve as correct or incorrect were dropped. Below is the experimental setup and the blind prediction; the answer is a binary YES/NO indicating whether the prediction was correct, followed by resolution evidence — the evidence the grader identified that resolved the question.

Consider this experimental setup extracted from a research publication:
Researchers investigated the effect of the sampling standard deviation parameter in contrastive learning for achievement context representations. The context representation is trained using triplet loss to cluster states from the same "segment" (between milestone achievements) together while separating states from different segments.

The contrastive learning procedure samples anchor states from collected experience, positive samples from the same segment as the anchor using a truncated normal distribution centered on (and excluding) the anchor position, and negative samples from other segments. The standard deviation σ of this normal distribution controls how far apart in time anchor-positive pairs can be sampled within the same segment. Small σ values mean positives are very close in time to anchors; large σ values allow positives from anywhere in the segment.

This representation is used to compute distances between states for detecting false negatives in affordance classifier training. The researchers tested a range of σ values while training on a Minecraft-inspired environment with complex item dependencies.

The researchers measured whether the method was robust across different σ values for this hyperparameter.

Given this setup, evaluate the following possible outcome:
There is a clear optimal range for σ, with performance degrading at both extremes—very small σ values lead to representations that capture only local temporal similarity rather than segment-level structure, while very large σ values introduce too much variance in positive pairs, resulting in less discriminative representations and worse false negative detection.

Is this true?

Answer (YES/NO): NO